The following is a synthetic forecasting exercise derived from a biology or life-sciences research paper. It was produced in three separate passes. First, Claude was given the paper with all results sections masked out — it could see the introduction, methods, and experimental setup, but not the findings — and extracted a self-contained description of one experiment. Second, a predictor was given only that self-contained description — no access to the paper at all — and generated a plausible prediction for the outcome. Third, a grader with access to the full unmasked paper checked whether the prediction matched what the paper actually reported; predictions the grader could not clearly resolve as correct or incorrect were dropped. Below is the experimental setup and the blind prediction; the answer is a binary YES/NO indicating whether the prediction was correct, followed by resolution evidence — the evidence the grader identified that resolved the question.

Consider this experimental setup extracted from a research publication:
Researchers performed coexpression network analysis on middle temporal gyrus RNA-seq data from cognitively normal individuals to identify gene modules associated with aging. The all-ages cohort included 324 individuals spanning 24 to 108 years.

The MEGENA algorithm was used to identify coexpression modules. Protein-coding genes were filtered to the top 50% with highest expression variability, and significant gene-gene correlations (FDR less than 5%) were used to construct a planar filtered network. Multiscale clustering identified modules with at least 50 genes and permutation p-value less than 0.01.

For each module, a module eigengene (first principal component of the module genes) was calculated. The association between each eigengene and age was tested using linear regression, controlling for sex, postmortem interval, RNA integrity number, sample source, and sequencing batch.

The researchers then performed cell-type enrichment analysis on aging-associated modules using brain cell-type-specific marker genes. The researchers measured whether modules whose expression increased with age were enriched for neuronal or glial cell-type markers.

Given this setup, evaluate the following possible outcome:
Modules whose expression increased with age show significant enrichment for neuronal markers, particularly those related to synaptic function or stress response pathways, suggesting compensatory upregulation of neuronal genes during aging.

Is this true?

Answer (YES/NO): NO